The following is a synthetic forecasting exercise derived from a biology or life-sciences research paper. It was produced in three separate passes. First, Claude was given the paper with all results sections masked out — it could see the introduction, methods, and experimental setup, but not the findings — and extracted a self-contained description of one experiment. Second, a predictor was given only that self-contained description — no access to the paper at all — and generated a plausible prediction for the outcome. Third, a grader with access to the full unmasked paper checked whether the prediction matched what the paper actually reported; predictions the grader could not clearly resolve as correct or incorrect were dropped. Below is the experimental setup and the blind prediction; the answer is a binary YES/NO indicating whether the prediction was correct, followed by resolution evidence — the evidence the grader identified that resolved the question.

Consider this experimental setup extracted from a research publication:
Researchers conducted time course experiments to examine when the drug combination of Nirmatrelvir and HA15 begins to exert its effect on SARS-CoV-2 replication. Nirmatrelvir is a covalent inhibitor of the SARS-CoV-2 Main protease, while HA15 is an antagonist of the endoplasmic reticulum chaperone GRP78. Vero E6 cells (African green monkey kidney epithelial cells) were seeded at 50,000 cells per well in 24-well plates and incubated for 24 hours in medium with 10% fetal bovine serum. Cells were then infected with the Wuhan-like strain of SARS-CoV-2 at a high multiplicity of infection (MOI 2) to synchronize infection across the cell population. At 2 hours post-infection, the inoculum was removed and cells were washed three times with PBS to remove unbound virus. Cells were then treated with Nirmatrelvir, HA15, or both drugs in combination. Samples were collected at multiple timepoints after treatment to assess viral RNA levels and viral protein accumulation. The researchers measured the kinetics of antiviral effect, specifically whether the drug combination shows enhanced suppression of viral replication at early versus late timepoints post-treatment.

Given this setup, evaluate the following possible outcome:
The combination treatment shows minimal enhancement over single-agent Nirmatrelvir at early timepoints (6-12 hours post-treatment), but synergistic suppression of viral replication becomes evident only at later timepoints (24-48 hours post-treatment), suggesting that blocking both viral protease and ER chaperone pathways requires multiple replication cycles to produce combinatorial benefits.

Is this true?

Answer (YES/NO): NO